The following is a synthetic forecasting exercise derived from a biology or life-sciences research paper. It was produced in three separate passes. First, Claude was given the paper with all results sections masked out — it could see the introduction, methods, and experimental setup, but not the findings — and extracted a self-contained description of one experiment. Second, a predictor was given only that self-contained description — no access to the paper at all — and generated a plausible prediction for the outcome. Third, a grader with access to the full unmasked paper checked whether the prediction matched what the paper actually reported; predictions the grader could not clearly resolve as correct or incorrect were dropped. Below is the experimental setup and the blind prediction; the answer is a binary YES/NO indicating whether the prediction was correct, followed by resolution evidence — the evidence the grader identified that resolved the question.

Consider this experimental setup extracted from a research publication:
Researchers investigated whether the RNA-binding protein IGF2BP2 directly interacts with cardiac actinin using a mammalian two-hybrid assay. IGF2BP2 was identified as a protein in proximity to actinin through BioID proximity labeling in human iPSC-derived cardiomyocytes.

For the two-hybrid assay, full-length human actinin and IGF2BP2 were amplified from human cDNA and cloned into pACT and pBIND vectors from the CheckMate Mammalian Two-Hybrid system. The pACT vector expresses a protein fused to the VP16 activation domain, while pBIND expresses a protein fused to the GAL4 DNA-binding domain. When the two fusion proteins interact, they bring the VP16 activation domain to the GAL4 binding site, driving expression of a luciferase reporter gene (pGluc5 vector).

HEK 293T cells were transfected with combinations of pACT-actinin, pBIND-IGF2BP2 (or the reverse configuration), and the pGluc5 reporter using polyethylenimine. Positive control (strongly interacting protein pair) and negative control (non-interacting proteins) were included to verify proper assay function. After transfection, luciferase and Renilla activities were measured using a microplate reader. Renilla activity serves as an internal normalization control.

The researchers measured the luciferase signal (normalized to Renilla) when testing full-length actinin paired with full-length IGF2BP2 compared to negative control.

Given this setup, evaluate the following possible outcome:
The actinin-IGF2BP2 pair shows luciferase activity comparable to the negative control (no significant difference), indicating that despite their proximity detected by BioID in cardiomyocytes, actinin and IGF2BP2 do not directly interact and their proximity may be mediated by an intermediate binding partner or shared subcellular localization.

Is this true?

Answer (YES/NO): NO